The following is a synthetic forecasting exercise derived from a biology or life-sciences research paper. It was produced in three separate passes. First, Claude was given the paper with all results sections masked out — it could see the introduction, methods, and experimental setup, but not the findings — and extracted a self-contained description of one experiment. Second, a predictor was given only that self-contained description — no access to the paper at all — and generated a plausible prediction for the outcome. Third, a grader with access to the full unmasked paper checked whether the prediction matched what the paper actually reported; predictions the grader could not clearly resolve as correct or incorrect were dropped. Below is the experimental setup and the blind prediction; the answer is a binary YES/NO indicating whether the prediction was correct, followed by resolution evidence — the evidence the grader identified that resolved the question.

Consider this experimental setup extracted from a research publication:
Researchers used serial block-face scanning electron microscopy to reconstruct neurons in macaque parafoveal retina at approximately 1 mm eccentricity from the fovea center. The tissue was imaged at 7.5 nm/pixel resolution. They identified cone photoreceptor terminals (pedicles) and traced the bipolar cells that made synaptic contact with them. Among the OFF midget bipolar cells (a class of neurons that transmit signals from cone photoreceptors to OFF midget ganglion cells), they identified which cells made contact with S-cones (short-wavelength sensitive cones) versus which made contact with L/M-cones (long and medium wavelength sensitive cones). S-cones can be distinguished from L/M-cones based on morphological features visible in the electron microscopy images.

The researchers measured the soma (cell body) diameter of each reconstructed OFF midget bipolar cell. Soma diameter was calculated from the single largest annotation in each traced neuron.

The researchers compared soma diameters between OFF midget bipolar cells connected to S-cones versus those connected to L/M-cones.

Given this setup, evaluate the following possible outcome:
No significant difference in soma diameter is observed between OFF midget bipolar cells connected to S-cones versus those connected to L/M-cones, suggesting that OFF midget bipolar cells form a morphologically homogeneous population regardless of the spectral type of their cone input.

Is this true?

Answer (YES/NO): NO